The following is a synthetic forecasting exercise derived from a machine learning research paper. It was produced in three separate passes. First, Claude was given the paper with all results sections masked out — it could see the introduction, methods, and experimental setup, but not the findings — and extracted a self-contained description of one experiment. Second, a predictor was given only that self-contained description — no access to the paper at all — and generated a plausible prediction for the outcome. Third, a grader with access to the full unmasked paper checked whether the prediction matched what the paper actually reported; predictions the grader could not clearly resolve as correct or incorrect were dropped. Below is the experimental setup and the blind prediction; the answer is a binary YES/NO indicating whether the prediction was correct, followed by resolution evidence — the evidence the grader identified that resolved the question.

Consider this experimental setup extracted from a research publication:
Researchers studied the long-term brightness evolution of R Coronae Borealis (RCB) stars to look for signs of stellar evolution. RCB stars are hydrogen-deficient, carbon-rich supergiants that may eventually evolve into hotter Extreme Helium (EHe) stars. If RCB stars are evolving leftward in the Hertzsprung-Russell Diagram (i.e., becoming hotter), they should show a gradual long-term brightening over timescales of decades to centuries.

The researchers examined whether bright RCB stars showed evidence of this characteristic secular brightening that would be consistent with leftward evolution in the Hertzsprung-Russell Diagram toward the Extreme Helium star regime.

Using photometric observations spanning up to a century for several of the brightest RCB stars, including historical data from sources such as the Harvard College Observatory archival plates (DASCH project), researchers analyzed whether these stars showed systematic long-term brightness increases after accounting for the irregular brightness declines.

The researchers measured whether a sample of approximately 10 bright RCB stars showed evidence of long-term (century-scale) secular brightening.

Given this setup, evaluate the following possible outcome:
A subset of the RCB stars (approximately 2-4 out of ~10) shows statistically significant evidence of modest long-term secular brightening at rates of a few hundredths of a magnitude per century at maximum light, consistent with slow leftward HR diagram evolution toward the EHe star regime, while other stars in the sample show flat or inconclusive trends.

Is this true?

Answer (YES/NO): NO